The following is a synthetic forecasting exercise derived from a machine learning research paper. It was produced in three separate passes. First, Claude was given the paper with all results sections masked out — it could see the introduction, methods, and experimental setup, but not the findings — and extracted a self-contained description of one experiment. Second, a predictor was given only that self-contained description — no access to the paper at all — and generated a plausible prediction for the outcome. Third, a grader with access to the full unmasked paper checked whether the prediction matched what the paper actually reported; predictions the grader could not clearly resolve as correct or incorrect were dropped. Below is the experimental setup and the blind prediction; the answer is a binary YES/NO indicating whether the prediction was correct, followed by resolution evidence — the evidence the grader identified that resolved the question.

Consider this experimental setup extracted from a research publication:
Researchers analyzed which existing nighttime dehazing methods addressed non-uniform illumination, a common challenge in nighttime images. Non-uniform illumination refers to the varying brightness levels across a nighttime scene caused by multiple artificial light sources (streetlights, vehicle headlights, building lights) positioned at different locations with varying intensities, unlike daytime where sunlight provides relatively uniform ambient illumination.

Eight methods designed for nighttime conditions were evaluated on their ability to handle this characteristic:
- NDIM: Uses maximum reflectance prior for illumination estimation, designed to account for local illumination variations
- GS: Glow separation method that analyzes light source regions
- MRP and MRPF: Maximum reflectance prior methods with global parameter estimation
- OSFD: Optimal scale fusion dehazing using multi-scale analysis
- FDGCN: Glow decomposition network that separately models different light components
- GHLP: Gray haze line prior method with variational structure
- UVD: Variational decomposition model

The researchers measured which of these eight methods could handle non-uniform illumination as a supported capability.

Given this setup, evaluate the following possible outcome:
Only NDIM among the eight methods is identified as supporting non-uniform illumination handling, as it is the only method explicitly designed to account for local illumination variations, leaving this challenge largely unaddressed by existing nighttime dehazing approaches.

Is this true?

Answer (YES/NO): NO